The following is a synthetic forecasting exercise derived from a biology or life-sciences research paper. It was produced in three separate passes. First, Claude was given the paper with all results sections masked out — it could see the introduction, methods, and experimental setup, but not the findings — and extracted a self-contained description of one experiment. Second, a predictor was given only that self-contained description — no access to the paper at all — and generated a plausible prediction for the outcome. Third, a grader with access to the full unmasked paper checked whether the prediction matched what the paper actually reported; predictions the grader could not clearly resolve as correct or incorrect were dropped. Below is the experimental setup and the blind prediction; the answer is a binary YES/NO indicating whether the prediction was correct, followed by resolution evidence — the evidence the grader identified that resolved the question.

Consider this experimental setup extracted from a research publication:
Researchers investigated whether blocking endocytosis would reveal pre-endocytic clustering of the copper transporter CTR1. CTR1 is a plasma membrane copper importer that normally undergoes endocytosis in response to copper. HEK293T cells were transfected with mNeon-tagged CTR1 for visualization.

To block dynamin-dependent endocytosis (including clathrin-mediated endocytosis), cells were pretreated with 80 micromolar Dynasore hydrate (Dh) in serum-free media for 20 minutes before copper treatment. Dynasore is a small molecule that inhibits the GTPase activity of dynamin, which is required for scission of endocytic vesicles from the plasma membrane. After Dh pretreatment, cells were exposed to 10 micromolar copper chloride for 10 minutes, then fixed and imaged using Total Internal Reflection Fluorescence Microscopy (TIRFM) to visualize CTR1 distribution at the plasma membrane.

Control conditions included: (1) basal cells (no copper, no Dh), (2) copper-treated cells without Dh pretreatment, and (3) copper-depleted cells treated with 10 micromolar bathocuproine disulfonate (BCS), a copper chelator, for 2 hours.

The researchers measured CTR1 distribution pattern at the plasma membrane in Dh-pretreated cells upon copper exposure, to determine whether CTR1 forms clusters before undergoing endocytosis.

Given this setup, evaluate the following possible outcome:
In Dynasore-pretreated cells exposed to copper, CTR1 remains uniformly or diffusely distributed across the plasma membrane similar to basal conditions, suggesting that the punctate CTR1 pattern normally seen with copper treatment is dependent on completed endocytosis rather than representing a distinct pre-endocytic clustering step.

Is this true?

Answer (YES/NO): NO